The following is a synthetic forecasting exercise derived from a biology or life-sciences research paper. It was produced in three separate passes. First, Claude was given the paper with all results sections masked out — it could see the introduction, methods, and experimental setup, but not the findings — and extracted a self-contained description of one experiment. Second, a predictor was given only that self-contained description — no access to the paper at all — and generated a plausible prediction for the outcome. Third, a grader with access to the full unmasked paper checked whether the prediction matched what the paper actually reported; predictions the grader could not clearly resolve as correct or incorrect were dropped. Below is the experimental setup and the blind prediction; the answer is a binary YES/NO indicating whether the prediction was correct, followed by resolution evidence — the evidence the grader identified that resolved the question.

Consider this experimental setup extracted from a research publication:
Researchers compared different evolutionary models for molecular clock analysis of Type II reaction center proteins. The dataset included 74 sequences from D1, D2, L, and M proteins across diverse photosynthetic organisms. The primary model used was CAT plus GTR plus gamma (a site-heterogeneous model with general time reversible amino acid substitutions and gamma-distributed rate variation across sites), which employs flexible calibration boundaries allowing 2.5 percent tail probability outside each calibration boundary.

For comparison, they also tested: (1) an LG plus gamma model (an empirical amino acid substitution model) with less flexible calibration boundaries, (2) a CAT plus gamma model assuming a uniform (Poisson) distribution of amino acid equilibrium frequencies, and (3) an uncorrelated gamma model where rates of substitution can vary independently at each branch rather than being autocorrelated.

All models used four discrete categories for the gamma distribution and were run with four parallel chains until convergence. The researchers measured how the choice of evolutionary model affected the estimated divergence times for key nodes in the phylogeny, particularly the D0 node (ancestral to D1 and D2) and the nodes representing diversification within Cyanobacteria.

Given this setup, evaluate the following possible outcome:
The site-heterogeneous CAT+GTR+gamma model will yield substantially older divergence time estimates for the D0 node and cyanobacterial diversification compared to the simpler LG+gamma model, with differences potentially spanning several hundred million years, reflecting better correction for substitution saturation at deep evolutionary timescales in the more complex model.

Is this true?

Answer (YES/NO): NO